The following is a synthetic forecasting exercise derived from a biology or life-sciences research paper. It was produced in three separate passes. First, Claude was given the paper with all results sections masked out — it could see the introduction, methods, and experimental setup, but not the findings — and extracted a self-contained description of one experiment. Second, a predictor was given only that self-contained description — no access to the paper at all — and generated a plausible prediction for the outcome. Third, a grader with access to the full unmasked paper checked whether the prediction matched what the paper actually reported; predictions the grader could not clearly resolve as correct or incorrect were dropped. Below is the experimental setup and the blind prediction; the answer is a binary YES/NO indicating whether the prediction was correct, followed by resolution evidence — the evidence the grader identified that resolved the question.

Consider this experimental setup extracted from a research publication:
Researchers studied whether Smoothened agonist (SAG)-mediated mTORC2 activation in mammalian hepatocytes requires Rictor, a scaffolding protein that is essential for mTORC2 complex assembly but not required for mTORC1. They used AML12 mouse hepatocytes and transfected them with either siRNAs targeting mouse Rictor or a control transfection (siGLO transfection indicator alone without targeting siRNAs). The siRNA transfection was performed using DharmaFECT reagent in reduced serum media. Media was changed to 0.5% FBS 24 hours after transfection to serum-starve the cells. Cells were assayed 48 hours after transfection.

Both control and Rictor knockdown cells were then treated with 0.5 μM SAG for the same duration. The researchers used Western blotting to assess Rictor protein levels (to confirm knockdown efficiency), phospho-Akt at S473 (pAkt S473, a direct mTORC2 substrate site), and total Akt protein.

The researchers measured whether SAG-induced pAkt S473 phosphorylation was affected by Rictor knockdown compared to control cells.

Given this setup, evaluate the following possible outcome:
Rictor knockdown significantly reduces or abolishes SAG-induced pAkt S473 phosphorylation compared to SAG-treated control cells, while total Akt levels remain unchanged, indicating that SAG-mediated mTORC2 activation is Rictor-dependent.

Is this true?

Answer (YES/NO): YES